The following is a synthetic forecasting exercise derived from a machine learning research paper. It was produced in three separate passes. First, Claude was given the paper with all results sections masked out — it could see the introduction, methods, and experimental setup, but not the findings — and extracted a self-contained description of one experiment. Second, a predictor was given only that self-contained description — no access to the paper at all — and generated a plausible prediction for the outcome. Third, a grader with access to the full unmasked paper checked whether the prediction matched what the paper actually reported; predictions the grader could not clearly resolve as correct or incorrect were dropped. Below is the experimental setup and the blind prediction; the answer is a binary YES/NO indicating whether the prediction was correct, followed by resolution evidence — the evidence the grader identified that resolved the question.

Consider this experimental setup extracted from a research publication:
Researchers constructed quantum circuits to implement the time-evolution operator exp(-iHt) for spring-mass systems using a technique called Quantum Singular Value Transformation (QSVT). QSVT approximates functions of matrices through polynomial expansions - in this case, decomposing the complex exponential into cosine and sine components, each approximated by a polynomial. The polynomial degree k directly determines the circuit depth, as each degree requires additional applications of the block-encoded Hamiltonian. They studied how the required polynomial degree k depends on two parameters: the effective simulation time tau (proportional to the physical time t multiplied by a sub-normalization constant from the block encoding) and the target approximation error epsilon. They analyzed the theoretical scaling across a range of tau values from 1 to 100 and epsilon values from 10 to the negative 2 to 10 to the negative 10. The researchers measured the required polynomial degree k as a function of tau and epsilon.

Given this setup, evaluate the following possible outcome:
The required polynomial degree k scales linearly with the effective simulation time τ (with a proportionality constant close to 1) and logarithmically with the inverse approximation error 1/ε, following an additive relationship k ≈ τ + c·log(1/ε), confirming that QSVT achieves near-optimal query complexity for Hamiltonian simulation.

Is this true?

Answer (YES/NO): NO